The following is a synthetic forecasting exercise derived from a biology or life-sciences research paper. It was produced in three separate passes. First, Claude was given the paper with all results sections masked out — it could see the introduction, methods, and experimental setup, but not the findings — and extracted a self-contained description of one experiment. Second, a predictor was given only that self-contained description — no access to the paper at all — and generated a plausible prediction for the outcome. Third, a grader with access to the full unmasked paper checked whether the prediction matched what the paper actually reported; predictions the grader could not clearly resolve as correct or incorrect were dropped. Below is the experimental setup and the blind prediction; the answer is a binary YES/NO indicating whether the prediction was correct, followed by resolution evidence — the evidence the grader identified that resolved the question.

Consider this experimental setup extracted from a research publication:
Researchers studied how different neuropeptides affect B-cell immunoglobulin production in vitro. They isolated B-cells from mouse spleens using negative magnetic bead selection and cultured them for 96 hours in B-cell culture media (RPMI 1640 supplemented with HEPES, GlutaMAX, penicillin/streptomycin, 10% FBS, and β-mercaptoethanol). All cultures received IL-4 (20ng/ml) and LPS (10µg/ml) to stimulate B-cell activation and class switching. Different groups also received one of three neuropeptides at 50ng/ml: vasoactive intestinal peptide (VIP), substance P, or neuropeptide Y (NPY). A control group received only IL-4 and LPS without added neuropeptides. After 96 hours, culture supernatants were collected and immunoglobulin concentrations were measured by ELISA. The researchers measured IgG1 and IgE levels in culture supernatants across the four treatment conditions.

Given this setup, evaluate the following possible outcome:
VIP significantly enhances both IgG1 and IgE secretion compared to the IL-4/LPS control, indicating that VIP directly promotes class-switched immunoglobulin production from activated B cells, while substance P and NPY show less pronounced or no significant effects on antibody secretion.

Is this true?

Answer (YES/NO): NO